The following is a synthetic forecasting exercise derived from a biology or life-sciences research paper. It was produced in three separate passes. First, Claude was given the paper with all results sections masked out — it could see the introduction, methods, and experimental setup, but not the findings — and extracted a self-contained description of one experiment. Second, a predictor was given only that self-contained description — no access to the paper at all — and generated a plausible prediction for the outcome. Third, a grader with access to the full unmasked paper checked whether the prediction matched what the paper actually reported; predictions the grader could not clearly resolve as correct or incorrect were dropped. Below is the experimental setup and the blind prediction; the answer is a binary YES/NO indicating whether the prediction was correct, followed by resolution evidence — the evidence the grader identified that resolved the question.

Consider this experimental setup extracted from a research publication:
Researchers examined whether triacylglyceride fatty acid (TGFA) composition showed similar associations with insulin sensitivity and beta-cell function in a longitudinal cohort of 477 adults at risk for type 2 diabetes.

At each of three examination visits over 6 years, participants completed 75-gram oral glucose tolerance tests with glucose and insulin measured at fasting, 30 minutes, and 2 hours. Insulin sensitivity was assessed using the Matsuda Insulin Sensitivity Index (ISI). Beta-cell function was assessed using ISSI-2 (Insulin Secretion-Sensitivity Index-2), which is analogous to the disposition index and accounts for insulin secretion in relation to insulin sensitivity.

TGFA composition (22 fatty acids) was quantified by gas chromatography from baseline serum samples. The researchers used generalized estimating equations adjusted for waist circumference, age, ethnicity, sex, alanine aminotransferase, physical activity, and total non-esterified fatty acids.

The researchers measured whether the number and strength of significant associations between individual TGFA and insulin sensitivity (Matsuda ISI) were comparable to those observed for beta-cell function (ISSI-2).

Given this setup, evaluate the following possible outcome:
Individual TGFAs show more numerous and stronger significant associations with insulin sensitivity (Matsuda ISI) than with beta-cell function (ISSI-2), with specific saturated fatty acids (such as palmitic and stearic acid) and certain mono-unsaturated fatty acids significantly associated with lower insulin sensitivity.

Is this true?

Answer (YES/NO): NO